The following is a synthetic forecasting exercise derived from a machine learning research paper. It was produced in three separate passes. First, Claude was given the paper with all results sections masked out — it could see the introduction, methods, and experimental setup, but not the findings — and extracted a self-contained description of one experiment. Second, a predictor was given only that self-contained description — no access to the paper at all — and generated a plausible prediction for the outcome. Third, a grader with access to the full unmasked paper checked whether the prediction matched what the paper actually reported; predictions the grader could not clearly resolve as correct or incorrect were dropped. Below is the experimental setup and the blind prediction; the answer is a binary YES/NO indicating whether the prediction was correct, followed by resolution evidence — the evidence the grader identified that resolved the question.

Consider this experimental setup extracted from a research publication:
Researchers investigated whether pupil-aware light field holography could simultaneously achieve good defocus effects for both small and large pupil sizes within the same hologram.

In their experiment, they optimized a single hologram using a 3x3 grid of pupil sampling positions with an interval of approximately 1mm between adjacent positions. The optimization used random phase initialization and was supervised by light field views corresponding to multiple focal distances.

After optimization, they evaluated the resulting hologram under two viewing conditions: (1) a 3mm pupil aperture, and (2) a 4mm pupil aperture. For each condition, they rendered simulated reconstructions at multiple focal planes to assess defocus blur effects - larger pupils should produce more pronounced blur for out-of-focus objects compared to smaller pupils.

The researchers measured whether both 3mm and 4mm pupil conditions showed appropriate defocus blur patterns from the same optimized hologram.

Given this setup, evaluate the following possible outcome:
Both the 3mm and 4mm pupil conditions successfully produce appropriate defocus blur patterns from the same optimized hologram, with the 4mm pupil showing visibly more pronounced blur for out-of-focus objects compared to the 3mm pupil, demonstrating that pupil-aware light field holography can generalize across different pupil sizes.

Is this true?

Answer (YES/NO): NO